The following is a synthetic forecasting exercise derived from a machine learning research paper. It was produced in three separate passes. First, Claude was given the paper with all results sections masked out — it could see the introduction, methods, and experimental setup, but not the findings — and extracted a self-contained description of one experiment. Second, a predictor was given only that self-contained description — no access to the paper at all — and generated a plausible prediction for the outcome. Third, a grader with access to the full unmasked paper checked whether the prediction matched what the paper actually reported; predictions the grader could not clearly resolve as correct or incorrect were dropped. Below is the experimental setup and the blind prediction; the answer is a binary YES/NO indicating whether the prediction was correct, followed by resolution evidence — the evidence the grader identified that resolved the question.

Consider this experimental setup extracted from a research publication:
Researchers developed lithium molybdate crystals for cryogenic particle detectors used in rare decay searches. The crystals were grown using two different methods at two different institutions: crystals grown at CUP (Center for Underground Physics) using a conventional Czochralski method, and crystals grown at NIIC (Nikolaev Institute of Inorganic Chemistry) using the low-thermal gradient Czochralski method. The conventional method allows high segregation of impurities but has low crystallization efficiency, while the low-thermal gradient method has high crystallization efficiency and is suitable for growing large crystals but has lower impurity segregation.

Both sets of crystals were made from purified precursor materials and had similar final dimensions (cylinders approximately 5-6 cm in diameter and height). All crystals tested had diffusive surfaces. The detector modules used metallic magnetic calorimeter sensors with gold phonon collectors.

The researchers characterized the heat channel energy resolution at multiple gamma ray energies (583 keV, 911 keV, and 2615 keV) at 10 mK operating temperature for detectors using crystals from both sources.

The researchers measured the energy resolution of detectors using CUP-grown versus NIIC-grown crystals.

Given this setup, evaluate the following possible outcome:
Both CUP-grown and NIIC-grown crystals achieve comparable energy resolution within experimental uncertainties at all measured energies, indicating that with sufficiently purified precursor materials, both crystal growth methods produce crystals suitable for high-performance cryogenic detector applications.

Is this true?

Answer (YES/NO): NO